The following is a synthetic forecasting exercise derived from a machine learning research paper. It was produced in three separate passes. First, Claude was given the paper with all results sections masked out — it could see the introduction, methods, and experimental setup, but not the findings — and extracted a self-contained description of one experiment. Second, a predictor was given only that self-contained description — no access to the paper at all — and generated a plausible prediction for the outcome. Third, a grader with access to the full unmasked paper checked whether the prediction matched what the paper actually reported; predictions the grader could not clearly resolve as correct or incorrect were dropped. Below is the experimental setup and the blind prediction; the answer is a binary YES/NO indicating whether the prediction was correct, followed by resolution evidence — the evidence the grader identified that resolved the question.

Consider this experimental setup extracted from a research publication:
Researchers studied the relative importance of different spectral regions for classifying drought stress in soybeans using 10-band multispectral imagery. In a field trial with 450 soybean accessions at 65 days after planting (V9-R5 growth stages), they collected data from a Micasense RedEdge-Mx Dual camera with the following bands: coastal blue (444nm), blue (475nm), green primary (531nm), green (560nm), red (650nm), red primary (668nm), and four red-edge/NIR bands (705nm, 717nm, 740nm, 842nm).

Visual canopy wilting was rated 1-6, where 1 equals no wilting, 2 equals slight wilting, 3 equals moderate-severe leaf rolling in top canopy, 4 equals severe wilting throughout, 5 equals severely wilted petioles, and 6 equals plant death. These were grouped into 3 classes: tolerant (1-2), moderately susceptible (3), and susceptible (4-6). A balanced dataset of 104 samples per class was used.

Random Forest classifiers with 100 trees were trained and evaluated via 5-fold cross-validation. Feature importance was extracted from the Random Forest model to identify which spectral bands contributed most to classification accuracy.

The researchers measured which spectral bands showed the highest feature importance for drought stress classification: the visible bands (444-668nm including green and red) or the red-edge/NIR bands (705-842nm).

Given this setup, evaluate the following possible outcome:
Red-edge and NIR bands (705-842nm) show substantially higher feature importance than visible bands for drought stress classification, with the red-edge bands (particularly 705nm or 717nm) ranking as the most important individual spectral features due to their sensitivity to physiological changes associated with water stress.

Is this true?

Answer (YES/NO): NO